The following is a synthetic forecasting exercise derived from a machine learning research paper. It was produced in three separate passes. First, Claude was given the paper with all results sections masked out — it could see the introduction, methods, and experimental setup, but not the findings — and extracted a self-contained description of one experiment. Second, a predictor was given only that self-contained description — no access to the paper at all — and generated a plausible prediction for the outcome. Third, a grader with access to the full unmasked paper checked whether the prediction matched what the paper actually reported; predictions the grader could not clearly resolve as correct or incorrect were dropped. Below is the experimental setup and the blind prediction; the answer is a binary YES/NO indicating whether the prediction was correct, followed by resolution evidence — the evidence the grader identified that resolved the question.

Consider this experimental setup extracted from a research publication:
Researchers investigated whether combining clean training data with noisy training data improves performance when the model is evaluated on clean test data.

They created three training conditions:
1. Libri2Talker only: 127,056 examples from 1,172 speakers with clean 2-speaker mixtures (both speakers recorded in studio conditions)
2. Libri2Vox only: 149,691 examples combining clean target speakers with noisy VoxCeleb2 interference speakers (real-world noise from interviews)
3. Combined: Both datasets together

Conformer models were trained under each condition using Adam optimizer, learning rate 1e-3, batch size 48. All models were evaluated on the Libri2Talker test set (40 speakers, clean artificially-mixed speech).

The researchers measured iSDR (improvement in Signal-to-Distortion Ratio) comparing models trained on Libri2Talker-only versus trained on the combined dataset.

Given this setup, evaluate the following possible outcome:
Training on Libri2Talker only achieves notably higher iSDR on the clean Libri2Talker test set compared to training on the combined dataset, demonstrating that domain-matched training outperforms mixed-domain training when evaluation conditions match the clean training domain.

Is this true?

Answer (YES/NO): NO